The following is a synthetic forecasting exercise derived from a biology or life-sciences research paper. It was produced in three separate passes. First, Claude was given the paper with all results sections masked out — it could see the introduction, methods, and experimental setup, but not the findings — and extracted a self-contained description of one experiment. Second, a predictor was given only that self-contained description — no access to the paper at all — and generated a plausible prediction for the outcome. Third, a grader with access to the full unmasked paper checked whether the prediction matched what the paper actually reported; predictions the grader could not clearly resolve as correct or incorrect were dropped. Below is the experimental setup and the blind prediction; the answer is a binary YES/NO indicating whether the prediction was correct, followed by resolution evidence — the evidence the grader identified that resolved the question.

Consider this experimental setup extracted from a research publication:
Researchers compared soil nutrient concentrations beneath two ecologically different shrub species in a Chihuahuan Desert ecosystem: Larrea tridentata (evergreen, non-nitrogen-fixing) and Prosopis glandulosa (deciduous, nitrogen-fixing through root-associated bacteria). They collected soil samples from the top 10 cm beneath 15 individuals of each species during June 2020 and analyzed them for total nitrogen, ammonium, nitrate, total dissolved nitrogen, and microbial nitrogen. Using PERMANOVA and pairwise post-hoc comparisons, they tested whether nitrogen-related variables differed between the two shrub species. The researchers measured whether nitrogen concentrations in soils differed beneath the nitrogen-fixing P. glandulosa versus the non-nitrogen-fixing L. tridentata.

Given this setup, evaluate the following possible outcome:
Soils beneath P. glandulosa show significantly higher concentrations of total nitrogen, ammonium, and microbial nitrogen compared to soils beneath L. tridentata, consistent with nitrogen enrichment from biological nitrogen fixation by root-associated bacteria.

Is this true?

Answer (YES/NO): NO